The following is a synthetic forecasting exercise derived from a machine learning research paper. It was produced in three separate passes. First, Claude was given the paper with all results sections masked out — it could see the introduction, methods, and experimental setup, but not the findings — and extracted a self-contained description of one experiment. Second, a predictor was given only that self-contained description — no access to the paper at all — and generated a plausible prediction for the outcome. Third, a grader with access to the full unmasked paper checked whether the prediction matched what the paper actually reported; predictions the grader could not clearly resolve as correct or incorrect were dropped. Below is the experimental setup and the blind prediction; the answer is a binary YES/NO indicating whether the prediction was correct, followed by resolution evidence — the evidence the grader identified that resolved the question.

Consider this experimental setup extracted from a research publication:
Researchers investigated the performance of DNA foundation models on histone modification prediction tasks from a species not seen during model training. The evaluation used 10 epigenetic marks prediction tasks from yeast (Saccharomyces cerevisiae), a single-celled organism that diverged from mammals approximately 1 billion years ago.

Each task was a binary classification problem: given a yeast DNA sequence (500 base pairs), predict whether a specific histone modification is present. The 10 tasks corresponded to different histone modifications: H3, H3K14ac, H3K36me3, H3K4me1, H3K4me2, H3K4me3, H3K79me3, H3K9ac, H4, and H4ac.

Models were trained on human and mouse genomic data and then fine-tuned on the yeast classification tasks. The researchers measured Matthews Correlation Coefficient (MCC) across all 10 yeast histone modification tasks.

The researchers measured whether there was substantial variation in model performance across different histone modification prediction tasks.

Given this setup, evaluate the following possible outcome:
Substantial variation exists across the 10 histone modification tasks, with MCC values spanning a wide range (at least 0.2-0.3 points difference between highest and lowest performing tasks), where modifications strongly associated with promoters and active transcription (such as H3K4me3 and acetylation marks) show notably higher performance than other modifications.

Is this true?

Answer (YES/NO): NO